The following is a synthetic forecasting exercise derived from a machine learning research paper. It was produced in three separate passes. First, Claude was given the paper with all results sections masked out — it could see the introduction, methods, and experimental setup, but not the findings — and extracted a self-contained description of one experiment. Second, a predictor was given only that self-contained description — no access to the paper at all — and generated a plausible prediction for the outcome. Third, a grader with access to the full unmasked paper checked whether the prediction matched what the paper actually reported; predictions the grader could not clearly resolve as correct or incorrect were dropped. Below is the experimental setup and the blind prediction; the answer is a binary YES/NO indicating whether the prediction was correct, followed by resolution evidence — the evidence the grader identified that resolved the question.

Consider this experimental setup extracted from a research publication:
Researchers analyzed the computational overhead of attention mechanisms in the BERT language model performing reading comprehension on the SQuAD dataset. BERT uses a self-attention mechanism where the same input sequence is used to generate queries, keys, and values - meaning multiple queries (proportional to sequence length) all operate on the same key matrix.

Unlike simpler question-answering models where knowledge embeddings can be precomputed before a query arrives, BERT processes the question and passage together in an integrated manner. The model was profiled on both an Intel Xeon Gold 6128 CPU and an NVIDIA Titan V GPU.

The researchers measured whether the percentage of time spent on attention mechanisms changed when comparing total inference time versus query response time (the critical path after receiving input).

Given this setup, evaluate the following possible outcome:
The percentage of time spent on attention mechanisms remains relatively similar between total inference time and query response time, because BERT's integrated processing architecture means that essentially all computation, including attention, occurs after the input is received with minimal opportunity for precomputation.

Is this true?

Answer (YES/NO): YES